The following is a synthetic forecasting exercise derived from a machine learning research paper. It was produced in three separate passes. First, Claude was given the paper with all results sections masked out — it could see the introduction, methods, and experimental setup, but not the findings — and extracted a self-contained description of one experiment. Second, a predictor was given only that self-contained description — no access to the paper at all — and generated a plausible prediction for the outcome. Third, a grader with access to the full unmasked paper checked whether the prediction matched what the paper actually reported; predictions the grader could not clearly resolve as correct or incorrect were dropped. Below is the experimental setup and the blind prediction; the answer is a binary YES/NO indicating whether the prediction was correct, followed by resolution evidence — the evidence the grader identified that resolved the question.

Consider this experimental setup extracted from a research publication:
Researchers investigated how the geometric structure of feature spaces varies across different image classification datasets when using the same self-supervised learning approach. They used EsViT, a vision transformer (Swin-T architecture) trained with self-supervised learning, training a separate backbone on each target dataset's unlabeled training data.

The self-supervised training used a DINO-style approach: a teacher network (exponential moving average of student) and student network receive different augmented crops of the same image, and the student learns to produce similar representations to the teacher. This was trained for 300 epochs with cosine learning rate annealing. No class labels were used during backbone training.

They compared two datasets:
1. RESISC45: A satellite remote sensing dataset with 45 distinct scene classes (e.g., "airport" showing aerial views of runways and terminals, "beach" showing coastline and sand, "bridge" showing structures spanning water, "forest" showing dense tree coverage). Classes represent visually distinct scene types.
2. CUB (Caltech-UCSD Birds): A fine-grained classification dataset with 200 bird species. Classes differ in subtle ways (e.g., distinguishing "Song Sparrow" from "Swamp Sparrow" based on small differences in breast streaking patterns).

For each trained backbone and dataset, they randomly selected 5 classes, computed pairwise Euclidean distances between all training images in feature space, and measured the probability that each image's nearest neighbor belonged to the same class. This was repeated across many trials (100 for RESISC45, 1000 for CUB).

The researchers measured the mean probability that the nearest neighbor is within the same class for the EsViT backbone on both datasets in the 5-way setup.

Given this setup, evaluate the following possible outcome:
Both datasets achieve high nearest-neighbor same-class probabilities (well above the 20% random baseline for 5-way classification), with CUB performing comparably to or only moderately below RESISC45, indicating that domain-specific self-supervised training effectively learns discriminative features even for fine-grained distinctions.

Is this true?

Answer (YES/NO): NO